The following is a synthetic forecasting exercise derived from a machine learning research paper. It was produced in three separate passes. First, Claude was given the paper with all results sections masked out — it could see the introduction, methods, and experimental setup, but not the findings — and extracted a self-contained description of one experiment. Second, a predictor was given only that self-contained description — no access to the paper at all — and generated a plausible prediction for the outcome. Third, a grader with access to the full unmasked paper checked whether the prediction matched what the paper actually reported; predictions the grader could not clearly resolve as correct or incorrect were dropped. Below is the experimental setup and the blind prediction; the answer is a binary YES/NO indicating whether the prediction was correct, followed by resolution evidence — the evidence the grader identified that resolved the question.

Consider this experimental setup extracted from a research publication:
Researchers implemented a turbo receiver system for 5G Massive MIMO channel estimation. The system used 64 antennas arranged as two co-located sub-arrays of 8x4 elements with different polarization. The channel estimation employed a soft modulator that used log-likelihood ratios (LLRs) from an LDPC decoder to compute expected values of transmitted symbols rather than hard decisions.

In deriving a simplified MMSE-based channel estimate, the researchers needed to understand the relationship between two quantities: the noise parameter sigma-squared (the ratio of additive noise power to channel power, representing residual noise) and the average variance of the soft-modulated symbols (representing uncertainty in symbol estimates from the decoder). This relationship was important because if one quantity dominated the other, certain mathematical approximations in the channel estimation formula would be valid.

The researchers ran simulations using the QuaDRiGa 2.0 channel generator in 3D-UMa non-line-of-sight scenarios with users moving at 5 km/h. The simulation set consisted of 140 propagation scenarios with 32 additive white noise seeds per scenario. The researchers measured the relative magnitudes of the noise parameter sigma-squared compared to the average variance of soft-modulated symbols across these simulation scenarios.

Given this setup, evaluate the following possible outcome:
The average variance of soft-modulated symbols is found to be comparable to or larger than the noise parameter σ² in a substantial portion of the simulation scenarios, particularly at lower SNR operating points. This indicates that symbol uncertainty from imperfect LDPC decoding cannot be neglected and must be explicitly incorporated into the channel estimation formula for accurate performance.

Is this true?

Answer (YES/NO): NO